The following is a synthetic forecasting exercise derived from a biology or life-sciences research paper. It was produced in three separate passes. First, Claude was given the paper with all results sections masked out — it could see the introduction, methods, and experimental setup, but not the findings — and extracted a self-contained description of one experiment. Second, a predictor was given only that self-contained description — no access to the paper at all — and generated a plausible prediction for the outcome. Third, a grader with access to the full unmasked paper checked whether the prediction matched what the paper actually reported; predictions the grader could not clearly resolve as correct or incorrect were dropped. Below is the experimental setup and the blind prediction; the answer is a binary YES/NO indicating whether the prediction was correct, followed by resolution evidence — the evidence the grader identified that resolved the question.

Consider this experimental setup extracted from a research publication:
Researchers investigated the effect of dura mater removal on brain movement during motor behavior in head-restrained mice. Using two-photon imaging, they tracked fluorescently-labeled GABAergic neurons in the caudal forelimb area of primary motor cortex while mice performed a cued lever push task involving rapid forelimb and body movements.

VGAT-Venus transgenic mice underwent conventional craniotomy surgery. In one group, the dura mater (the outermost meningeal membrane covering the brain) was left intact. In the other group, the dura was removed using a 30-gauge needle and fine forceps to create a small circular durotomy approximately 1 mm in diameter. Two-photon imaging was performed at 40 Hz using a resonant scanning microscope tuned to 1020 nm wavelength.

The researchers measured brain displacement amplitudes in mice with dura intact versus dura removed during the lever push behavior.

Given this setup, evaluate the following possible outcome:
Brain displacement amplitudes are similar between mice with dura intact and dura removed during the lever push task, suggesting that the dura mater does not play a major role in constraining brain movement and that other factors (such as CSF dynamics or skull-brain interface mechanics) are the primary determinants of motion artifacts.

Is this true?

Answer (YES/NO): NO